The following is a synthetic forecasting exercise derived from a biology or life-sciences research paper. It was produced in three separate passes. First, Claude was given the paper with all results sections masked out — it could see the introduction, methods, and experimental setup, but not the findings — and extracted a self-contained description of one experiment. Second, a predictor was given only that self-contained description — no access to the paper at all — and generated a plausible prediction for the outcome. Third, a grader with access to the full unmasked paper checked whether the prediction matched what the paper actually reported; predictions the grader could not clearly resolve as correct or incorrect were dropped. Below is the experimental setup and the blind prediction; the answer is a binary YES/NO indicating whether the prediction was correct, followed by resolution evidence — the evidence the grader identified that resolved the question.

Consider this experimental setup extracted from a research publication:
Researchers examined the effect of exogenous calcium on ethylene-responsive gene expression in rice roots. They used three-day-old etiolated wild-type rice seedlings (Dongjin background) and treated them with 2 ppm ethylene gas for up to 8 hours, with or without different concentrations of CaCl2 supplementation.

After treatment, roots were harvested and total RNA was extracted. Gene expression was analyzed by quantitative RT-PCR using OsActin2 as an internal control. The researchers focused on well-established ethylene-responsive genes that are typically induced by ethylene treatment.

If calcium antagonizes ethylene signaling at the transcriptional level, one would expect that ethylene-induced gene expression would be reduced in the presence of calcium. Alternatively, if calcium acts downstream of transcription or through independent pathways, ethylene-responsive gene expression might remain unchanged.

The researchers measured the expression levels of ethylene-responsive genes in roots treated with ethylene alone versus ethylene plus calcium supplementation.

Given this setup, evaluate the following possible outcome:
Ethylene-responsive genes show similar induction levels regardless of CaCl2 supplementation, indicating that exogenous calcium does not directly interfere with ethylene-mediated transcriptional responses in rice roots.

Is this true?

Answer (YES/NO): NO